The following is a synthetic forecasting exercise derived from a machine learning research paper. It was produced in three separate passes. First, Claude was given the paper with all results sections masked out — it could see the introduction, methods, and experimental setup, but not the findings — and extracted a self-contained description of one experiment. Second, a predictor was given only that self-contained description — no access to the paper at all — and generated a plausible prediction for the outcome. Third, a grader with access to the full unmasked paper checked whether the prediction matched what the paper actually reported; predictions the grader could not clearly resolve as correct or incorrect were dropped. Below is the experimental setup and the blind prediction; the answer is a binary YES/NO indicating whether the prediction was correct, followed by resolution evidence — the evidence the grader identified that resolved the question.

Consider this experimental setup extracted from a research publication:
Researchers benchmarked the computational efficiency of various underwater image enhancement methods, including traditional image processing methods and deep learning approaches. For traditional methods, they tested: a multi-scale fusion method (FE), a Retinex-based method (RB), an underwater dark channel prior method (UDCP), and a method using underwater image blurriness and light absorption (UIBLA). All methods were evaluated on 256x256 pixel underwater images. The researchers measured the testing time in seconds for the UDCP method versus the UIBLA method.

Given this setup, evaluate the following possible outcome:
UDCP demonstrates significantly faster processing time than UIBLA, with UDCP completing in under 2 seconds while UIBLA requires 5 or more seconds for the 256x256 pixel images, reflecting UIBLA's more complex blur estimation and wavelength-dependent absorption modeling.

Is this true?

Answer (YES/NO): NO